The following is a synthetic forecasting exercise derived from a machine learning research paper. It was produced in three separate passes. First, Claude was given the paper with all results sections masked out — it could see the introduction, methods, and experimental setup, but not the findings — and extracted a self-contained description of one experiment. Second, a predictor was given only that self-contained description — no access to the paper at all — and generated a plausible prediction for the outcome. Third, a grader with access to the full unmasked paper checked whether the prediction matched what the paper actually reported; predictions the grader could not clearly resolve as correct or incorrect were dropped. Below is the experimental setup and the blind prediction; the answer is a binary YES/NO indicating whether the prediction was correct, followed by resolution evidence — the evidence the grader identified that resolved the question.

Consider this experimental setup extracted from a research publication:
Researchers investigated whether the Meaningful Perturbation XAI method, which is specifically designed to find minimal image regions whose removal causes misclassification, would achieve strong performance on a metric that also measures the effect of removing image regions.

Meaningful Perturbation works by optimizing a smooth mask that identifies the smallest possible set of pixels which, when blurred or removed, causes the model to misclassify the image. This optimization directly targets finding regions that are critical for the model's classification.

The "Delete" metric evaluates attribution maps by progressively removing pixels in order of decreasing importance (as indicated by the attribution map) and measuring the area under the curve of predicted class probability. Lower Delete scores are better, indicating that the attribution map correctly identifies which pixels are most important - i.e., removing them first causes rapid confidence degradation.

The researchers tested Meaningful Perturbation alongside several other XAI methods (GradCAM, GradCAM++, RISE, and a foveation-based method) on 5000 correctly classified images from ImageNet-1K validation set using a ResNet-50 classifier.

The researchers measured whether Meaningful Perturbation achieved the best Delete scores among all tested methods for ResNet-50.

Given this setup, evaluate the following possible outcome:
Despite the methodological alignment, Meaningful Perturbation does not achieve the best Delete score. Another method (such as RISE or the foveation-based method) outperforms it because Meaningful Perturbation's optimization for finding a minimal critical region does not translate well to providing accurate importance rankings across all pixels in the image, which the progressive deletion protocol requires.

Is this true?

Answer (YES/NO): NO